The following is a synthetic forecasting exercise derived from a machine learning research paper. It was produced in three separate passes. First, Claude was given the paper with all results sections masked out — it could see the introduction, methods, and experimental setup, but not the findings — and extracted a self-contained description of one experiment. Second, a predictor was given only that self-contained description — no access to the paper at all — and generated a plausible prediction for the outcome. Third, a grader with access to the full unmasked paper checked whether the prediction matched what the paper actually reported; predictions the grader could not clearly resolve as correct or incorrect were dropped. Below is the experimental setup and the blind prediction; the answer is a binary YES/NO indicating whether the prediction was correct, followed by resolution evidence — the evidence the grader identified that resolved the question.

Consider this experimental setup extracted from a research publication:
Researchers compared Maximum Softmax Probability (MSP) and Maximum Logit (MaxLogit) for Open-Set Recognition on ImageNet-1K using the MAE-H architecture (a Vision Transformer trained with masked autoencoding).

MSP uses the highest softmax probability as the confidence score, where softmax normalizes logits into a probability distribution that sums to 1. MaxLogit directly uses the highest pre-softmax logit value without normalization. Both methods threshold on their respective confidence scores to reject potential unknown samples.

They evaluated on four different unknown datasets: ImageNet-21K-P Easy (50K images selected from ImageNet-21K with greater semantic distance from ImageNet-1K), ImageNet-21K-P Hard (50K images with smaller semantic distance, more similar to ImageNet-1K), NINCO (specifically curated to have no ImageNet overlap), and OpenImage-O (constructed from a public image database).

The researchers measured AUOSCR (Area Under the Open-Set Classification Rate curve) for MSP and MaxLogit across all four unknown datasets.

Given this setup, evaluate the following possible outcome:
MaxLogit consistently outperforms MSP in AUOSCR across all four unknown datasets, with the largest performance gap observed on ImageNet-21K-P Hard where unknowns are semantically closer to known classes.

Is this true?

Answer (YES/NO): NO